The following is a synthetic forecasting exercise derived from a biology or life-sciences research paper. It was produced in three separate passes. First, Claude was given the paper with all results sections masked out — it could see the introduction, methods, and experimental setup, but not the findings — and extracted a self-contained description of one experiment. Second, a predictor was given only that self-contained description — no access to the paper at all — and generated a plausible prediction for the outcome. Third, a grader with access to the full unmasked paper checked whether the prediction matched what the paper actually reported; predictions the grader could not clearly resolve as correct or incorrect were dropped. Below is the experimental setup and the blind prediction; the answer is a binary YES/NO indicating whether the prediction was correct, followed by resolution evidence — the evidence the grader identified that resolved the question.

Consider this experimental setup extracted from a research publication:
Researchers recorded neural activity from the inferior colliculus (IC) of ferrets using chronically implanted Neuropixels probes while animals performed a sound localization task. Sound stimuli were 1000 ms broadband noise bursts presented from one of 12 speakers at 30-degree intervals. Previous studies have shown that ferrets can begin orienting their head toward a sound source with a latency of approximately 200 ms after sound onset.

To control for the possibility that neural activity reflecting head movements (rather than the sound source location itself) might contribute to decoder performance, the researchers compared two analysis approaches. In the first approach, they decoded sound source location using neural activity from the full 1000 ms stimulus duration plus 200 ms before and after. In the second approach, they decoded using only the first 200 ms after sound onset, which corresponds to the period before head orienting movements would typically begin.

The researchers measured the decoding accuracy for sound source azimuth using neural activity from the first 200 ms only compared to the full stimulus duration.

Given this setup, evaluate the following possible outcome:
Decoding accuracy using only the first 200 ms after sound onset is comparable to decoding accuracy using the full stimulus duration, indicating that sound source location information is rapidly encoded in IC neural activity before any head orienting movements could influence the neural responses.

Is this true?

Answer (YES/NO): YES